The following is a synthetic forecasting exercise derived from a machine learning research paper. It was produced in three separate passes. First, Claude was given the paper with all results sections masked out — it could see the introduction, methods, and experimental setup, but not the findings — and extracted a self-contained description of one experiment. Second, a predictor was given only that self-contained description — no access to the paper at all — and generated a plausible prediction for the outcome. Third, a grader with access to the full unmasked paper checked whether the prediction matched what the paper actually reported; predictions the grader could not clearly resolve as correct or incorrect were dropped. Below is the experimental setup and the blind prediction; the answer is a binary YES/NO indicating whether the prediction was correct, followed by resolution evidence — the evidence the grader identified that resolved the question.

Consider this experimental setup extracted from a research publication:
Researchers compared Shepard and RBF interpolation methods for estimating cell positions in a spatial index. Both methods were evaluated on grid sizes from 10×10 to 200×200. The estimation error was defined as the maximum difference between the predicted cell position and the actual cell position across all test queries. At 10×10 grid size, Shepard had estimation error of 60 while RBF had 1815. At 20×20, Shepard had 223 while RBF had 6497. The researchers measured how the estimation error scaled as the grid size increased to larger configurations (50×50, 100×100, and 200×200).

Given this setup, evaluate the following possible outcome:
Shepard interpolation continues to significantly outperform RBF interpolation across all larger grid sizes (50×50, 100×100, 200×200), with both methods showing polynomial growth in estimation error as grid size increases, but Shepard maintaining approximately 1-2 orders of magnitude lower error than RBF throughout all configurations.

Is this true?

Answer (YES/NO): YES